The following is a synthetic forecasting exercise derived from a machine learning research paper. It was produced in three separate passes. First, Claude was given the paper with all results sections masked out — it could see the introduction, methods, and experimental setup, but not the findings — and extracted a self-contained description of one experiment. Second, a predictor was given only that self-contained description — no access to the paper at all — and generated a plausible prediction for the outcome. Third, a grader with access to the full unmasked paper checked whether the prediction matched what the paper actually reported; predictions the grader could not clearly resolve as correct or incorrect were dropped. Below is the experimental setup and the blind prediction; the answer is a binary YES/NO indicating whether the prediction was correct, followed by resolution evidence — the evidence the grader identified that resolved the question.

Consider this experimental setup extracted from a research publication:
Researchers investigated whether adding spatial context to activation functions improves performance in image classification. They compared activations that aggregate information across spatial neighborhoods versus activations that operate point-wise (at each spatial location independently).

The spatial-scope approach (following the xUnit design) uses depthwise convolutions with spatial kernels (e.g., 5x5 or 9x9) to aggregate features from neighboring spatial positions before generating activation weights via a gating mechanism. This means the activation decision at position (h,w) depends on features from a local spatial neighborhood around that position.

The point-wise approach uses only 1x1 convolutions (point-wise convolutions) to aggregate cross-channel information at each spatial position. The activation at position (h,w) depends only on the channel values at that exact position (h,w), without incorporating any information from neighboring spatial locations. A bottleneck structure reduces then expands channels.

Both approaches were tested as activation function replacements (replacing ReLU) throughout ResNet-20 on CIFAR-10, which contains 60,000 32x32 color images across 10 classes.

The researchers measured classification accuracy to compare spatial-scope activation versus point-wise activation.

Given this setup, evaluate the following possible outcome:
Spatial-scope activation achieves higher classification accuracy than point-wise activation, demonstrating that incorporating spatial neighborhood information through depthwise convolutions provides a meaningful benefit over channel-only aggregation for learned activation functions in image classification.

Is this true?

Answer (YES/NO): NO